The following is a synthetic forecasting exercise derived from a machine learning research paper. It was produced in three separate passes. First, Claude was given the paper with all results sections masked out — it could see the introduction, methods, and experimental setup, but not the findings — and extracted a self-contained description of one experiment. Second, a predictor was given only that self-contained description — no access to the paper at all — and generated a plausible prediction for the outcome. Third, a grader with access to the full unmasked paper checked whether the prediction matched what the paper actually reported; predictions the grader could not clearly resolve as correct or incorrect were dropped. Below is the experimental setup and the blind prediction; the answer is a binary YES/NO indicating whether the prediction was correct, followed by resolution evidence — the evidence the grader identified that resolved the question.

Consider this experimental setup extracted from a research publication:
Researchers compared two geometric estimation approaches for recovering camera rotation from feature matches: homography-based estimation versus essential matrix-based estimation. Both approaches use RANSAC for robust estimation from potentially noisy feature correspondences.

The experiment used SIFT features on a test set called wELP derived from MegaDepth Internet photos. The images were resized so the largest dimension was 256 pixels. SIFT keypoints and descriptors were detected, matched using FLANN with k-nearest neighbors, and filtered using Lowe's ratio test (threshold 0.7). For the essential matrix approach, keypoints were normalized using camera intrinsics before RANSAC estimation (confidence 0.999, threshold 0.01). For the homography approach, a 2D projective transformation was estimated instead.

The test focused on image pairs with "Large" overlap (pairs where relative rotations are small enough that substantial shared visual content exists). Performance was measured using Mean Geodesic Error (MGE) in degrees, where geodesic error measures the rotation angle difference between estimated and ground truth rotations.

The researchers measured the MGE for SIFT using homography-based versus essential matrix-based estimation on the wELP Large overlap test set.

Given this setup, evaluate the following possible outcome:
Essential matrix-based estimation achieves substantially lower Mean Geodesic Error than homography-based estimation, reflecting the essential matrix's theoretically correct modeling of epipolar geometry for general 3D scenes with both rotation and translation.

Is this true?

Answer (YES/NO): NO